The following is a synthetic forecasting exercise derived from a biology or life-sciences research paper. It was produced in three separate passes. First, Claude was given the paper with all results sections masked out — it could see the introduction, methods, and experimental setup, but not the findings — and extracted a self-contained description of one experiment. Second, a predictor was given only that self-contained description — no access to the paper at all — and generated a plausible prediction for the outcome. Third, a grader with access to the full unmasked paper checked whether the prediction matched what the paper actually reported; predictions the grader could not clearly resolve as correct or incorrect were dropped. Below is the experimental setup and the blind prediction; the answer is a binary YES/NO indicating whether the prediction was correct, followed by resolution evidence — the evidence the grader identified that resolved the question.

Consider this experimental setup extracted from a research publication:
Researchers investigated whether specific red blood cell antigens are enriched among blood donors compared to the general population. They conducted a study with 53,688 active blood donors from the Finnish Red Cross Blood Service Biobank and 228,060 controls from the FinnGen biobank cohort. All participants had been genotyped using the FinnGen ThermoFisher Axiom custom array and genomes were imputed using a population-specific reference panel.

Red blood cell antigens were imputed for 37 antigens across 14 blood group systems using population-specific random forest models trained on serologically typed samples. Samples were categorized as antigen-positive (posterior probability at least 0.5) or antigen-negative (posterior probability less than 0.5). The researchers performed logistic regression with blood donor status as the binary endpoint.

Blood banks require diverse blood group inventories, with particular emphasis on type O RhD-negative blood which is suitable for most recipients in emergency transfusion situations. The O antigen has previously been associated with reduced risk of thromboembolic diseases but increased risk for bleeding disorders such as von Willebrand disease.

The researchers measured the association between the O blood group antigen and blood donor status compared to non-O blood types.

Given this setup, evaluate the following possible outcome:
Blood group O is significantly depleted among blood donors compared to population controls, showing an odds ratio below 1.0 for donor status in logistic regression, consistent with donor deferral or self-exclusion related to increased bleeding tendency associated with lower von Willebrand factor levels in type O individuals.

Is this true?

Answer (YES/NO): NO